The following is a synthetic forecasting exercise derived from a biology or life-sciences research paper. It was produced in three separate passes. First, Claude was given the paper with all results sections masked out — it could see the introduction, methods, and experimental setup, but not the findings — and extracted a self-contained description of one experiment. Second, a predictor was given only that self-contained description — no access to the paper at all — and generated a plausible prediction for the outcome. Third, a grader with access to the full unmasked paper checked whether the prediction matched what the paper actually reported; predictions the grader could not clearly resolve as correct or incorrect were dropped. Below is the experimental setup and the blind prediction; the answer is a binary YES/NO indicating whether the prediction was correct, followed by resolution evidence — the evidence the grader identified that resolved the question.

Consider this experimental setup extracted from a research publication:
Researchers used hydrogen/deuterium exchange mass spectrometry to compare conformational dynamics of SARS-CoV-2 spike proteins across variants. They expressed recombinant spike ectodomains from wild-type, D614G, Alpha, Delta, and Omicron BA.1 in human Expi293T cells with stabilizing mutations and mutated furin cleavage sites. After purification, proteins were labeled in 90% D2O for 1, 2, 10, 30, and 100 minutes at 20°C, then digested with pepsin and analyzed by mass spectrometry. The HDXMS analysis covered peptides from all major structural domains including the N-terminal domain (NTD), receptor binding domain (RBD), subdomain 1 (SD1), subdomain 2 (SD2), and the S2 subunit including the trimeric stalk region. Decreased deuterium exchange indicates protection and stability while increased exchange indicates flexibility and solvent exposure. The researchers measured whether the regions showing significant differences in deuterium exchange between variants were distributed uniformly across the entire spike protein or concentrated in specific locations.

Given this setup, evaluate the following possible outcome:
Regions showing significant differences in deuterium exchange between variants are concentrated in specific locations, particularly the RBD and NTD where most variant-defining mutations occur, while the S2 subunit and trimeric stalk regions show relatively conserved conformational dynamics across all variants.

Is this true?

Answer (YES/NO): NO